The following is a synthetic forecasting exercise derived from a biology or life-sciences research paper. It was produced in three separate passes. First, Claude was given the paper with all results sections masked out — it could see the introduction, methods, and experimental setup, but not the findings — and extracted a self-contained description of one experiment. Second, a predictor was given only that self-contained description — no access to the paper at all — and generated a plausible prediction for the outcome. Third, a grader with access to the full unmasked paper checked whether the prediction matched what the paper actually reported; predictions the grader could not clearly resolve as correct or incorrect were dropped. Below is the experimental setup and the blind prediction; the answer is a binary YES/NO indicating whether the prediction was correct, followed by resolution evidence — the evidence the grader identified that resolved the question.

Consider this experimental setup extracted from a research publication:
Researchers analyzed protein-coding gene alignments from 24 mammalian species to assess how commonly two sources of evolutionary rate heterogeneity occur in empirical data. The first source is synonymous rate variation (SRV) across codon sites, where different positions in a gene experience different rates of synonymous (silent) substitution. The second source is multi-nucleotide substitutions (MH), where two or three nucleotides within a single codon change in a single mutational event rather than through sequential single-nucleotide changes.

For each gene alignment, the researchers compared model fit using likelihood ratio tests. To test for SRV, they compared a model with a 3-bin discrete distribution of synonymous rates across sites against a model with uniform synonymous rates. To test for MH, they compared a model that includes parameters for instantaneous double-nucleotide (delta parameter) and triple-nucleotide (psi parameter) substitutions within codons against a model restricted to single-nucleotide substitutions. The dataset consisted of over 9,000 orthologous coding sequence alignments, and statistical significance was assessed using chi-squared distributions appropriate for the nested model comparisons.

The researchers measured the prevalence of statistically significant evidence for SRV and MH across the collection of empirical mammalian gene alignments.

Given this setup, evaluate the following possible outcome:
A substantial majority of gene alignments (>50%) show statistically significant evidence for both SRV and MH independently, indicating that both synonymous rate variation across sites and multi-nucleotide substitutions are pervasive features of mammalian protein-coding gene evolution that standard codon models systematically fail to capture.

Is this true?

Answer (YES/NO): NO